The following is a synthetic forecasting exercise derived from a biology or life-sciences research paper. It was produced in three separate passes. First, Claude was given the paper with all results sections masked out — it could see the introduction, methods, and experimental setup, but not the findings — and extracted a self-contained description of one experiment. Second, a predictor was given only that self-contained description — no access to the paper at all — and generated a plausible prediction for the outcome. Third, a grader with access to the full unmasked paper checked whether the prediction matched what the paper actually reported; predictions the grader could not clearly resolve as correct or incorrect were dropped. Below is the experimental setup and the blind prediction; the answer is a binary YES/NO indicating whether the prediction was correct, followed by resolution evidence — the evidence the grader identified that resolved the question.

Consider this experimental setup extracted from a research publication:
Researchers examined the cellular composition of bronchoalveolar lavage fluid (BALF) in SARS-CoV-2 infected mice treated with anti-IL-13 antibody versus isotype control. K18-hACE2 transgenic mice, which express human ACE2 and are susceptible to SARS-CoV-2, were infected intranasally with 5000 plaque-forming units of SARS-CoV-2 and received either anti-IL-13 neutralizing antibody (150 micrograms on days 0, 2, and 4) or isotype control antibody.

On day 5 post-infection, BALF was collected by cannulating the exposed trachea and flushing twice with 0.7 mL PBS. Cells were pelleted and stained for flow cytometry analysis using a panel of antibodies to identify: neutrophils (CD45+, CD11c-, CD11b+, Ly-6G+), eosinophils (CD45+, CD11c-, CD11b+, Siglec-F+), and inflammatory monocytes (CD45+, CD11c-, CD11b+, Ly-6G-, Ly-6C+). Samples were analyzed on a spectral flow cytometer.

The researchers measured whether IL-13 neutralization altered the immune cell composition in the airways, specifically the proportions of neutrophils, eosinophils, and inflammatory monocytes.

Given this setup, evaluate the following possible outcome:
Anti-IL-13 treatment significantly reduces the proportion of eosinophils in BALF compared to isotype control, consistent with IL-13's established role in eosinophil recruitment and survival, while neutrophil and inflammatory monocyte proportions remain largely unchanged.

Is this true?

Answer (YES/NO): NO